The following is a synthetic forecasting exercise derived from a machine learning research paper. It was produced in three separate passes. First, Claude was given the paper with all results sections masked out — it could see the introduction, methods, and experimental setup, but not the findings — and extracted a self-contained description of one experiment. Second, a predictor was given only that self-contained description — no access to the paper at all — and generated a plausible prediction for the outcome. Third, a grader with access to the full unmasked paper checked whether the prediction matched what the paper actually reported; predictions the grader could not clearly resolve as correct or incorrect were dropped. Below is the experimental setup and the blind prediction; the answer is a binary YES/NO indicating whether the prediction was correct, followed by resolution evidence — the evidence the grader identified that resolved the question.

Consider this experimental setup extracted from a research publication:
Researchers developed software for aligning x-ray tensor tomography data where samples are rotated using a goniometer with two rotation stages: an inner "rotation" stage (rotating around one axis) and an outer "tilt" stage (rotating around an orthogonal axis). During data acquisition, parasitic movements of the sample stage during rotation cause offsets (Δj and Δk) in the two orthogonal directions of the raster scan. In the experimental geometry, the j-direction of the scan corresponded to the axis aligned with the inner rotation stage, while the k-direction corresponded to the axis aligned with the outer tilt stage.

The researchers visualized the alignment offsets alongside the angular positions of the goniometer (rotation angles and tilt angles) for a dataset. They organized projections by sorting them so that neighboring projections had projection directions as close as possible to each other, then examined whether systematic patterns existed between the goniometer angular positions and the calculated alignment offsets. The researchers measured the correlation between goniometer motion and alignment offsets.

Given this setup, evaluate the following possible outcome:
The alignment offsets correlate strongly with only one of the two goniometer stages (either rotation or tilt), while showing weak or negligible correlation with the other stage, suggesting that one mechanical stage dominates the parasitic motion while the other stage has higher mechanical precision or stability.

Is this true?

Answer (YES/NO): NO